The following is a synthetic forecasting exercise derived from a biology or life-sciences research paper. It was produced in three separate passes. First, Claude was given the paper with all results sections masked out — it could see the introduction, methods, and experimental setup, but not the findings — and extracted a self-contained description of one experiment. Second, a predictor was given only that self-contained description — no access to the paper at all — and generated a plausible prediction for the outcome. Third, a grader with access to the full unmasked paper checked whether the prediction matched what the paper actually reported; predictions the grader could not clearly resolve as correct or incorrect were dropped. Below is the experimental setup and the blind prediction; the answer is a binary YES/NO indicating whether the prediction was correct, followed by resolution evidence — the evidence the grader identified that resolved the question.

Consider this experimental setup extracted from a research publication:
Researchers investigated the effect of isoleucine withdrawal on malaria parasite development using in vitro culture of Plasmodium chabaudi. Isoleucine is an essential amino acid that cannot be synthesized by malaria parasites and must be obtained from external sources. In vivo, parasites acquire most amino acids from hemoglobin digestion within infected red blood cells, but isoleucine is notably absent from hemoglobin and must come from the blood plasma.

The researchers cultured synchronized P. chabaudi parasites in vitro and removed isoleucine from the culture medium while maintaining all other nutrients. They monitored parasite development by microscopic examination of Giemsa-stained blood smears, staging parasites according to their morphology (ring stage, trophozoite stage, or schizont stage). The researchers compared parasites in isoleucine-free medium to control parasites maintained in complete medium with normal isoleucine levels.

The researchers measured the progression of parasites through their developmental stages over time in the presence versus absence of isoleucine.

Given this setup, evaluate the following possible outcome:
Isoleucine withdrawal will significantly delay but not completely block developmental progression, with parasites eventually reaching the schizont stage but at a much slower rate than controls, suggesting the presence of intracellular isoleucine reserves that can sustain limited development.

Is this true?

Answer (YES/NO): NO